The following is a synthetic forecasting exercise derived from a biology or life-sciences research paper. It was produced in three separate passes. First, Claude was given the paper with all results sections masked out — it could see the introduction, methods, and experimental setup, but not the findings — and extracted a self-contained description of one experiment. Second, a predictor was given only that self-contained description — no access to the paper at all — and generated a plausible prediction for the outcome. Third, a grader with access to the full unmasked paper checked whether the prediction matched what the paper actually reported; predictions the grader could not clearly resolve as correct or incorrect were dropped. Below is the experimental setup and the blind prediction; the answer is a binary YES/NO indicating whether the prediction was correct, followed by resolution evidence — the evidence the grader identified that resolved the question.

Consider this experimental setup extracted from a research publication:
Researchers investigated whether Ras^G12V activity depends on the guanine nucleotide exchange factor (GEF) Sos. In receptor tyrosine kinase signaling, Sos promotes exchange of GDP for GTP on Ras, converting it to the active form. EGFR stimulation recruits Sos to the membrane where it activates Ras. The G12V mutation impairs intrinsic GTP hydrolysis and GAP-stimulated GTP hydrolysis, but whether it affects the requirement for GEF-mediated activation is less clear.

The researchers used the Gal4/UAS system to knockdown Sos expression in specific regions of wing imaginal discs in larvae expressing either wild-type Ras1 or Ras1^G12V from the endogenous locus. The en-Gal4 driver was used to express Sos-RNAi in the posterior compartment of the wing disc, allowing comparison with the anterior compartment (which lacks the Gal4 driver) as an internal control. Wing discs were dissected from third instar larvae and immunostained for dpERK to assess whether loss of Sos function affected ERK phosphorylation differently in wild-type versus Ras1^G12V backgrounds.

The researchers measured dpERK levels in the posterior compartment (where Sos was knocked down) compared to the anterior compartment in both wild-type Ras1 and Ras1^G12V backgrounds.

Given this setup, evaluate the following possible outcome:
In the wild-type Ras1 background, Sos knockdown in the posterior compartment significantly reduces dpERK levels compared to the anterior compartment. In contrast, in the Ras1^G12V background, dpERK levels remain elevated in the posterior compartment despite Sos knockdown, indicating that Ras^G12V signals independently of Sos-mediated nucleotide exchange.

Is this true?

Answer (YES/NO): YES